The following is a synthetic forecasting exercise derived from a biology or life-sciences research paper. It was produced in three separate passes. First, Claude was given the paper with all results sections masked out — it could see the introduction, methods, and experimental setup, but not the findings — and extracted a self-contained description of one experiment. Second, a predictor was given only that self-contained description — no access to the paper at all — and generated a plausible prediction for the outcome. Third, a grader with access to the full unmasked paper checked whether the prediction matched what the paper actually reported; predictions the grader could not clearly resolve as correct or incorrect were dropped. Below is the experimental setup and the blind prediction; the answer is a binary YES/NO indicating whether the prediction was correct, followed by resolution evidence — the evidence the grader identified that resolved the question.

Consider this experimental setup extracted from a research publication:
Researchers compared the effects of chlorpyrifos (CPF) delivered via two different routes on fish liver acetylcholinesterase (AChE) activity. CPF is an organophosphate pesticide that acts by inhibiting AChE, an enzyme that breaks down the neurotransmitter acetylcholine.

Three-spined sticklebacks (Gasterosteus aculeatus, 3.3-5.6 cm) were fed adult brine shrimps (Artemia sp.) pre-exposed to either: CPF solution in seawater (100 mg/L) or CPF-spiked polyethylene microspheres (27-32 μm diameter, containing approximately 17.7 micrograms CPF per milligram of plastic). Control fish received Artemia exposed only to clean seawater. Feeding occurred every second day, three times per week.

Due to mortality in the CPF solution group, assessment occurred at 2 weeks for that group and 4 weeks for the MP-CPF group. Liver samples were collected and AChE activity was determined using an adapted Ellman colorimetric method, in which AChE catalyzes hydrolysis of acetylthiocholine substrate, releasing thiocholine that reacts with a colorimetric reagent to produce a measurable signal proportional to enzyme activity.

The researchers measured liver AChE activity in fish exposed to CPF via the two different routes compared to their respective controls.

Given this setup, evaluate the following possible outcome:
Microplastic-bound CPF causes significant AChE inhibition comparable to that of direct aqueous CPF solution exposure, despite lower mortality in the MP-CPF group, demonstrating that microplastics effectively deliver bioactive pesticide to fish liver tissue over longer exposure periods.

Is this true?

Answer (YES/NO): NO